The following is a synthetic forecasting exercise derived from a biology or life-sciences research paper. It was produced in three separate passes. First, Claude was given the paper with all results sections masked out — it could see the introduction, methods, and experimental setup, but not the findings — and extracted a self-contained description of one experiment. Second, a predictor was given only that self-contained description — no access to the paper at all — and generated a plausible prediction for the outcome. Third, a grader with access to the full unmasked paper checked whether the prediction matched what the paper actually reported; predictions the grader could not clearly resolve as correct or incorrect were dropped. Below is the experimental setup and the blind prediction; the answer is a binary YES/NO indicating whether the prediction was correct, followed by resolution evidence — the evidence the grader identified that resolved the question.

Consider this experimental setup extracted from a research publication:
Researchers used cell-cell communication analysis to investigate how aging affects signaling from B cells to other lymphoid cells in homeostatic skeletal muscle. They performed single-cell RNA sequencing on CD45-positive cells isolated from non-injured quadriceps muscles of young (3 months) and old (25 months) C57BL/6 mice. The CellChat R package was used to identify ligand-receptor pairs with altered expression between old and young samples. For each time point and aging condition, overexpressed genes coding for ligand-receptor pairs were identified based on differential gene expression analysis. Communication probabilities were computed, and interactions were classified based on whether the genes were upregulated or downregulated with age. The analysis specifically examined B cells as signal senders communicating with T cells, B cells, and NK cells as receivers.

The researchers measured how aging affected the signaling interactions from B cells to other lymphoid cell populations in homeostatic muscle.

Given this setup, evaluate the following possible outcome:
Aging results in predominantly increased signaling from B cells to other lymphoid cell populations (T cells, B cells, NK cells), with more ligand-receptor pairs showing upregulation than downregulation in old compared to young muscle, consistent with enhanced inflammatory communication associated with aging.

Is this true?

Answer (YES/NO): YES